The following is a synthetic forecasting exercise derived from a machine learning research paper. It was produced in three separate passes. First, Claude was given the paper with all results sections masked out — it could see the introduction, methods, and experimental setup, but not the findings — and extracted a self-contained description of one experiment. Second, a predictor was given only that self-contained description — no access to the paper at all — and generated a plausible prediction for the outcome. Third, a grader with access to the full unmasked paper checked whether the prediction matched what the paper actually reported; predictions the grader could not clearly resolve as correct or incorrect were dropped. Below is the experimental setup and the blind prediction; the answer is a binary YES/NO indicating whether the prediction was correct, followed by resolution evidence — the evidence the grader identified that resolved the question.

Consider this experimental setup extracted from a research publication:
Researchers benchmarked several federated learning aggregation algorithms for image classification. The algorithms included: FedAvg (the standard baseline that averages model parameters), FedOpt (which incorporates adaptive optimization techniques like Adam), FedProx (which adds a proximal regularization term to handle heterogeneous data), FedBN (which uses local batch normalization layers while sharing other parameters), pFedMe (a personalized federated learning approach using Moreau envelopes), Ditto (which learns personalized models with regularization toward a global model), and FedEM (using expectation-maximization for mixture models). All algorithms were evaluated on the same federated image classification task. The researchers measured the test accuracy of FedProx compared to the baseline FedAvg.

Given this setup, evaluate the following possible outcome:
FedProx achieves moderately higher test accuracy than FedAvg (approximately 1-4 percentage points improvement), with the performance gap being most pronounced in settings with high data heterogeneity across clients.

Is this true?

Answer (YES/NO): NO